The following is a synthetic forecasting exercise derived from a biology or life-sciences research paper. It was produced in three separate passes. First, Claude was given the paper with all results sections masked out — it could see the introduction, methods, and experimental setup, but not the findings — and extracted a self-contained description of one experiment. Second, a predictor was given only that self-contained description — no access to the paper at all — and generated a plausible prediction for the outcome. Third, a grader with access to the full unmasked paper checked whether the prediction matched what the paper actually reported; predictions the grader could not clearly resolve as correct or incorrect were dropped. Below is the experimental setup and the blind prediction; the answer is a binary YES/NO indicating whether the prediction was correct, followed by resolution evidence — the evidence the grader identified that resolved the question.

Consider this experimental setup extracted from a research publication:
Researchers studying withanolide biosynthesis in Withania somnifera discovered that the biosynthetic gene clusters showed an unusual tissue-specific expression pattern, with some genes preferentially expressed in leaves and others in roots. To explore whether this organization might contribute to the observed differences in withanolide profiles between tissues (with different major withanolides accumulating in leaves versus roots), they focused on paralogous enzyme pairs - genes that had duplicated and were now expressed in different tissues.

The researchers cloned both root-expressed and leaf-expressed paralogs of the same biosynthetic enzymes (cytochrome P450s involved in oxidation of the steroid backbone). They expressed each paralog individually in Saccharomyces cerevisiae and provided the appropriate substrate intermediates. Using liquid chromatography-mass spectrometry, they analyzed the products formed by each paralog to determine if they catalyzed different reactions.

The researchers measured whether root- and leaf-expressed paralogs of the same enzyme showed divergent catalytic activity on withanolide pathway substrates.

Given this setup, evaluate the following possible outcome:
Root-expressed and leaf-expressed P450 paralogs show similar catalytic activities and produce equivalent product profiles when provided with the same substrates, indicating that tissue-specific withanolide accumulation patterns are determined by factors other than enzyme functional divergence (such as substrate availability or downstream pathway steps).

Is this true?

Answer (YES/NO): YES